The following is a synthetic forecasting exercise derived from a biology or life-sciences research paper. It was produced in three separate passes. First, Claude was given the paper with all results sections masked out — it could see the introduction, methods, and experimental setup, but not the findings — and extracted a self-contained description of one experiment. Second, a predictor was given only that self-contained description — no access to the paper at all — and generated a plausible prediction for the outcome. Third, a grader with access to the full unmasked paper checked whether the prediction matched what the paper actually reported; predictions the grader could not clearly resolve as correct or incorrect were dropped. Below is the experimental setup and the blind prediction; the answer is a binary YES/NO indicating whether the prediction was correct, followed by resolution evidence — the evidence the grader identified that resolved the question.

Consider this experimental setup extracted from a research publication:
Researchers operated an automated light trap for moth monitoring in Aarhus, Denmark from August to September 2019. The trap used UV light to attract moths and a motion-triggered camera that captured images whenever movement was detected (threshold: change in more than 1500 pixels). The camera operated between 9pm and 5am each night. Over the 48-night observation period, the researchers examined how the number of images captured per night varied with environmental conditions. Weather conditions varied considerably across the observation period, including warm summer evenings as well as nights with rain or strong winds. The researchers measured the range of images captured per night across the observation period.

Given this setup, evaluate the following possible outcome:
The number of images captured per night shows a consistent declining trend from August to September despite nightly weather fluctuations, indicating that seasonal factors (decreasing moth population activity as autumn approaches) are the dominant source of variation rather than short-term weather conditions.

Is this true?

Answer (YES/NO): NO